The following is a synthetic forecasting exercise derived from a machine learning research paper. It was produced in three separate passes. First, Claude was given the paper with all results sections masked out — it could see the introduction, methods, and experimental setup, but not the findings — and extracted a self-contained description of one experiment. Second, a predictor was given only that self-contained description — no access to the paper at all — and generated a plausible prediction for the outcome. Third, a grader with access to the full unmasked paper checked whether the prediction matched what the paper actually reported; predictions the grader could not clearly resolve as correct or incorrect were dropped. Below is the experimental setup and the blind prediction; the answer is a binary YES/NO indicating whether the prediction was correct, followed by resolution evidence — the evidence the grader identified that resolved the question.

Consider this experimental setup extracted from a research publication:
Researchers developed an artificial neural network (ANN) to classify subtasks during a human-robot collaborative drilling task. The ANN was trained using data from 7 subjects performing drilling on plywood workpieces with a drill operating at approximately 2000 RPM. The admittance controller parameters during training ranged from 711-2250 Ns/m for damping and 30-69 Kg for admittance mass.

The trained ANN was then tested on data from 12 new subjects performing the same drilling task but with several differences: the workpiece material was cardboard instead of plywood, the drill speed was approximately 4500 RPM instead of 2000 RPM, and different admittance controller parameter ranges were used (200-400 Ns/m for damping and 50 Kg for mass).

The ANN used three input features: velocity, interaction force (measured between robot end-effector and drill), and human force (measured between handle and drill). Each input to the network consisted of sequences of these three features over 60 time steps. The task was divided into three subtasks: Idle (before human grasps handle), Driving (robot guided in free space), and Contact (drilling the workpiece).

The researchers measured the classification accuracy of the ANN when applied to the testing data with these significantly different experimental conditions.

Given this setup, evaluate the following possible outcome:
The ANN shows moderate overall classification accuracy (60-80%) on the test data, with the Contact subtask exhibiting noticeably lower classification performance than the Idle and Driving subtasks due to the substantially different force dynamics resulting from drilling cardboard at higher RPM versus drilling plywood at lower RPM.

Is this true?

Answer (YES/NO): NO